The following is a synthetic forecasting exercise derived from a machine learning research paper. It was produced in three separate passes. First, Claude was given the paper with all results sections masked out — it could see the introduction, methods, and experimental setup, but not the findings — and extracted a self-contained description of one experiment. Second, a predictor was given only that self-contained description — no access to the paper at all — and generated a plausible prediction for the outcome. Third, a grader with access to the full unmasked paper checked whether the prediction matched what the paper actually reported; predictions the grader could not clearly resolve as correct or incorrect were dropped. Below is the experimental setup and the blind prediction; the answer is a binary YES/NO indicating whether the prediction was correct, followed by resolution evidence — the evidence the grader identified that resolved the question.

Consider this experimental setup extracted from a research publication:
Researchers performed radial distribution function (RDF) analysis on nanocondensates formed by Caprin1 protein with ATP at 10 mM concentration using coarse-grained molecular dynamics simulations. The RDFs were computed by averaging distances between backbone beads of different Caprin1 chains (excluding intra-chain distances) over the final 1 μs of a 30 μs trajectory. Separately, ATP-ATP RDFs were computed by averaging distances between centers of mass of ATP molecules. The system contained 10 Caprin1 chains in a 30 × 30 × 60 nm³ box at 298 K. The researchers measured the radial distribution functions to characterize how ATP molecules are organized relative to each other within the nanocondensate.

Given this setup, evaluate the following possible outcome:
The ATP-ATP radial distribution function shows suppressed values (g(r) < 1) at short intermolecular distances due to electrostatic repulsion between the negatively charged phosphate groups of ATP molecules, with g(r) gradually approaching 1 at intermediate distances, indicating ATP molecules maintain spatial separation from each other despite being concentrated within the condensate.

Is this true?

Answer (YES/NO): NO